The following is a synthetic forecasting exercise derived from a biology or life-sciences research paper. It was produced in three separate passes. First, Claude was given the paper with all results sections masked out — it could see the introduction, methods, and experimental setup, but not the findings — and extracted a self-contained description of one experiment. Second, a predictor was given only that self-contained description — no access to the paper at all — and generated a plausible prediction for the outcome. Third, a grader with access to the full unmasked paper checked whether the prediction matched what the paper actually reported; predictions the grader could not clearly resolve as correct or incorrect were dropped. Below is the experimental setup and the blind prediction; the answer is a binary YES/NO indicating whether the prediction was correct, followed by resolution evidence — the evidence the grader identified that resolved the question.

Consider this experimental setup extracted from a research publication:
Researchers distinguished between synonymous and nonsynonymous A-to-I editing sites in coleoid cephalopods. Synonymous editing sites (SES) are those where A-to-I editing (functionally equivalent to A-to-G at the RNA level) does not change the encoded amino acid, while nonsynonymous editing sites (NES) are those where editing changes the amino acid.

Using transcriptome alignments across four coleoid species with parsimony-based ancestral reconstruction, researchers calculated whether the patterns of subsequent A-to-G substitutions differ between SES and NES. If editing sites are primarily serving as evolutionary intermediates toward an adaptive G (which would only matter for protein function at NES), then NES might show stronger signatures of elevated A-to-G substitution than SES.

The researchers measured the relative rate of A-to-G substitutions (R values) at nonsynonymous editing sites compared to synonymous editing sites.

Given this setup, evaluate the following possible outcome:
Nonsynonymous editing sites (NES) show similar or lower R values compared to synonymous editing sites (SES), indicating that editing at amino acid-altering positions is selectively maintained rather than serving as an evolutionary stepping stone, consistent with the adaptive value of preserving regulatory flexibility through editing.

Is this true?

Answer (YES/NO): NO